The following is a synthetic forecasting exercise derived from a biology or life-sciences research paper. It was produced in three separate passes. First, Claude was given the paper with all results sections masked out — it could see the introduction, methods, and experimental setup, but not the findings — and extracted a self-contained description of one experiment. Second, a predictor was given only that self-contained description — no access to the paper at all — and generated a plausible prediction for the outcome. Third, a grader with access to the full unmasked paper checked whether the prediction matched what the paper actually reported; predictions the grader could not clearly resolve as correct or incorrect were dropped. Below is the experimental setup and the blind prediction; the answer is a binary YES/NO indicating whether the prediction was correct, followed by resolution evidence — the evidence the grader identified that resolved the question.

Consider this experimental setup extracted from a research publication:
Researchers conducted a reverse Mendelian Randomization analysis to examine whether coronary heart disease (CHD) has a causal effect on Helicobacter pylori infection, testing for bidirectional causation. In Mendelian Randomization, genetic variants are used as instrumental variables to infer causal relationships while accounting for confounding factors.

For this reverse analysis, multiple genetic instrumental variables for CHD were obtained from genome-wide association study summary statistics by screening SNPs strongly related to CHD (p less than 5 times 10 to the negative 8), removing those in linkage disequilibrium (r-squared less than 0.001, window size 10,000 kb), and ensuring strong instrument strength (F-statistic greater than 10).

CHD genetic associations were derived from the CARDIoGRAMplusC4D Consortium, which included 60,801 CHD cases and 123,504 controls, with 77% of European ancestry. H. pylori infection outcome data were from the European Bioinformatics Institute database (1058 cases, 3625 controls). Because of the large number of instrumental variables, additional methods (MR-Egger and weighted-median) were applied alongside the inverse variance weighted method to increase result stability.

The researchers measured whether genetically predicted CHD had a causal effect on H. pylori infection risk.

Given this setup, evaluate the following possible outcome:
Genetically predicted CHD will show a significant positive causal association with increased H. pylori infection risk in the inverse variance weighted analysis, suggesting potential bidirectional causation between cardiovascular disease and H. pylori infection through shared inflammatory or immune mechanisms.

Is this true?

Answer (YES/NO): NO